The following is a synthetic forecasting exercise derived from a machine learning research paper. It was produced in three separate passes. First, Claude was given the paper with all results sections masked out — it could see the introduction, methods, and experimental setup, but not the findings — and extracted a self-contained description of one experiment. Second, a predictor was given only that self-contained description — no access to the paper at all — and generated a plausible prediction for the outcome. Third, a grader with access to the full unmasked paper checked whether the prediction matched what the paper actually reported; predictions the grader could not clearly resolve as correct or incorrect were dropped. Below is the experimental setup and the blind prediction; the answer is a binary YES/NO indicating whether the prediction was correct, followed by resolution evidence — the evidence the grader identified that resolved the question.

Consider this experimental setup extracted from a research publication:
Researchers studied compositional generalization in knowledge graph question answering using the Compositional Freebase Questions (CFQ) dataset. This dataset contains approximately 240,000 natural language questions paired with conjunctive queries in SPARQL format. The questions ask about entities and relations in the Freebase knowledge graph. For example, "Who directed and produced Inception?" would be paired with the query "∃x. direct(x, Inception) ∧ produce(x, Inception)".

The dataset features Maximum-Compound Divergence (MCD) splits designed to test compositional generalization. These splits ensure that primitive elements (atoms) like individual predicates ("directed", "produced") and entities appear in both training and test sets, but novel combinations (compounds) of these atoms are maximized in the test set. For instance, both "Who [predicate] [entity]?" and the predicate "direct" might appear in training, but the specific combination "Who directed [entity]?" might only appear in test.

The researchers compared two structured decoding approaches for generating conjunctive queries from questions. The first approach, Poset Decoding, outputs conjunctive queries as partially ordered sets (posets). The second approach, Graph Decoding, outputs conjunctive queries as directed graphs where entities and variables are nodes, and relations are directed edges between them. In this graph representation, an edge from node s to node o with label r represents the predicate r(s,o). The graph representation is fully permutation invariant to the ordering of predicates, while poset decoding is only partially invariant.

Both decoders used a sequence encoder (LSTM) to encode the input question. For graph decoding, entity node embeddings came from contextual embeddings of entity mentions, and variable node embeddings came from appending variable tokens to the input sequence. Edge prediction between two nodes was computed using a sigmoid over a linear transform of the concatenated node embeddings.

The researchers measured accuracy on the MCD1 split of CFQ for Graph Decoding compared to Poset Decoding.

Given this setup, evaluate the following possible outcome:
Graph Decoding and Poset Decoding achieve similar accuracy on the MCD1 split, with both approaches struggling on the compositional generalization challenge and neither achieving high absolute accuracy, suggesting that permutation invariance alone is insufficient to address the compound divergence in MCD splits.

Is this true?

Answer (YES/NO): NO